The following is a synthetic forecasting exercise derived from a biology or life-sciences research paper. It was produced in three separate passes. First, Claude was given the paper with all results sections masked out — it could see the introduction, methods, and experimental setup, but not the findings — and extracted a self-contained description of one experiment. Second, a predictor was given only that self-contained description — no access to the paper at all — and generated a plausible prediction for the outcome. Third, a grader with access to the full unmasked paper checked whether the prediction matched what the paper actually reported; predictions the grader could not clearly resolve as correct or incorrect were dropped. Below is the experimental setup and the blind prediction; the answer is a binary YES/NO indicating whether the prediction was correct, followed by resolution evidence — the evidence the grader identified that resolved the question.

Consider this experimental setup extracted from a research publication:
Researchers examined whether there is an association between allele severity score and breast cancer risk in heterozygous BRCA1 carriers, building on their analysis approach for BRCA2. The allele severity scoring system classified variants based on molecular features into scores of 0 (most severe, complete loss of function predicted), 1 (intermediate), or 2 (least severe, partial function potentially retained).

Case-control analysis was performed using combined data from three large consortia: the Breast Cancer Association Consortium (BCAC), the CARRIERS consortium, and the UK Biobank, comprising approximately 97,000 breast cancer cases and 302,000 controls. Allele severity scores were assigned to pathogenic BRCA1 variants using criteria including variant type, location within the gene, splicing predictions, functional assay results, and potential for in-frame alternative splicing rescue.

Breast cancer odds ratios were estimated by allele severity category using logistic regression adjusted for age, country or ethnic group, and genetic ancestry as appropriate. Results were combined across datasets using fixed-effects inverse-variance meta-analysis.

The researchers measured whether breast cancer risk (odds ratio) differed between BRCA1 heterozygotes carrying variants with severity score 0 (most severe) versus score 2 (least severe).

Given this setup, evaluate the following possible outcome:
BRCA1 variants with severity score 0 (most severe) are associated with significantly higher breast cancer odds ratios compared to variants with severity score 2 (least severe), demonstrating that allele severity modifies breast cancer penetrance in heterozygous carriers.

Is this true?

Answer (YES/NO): YES